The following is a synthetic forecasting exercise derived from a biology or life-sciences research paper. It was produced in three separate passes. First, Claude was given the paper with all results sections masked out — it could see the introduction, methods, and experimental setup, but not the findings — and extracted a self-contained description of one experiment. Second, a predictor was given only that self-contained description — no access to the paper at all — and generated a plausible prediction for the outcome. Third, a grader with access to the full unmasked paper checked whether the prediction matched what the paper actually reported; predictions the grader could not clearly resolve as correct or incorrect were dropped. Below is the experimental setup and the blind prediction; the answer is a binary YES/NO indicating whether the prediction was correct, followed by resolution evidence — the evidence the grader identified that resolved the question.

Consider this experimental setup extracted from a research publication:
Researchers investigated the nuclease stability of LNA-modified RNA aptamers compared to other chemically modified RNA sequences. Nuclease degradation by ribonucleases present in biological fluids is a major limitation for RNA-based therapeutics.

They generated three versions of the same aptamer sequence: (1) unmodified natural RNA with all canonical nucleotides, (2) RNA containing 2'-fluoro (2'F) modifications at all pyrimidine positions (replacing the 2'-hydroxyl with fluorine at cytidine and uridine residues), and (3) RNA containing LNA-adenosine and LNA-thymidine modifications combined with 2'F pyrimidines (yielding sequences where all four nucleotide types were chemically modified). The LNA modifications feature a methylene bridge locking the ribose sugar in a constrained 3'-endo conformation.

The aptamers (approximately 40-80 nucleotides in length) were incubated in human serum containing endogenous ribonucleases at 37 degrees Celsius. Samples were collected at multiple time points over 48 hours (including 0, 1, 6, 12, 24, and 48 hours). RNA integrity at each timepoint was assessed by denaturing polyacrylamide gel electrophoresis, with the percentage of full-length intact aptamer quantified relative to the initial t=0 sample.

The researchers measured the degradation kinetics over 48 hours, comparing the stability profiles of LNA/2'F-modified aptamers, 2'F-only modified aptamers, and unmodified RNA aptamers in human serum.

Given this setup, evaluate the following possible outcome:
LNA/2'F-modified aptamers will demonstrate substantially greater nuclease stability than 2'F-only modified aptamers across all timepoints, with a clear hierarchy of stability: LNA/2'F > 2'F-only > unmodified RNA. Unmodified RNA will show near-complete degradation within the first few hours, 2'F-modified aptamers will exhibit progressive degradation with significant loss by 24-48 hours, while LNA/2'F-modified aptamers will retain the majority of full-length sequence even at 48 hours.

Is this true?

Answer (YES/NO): NO